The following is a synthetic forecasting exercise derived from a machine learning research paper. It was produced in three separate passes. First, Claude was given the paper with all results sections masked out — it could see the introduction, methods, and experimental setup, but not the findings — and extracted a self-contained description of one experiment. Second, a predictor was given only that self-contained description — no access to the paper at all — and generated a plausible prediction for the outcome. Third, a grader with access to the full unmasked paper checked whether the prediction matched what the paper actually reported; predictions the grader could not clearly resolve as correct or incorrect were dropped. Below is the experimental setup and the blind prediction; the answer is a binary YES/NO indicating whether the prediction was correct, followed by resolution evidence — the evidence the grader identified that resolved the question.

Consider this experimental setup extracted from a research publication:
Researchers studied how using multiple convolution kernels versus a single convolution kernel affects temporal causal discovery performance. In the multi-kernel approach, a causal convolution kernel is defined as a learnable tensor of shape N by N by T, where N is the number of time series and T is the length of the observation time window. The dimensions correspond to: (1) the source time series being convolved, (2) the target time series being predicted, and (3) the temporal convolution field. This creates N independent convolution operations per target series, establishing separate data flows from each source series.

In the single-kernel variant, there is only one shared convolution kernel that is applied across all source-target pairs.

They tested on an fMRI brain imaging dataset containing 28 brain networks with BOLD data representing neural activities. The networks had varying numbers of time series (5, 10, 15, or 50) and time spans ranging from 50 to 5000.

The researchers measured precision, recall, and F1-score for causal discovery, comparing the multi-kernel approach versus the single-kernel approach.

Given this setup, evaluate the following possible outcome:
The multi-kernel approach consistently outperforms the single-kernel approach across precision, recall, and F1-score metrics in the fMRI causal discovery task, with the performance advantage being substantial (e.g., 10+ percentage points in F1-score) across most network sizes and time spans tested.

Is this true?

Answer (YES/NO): NO